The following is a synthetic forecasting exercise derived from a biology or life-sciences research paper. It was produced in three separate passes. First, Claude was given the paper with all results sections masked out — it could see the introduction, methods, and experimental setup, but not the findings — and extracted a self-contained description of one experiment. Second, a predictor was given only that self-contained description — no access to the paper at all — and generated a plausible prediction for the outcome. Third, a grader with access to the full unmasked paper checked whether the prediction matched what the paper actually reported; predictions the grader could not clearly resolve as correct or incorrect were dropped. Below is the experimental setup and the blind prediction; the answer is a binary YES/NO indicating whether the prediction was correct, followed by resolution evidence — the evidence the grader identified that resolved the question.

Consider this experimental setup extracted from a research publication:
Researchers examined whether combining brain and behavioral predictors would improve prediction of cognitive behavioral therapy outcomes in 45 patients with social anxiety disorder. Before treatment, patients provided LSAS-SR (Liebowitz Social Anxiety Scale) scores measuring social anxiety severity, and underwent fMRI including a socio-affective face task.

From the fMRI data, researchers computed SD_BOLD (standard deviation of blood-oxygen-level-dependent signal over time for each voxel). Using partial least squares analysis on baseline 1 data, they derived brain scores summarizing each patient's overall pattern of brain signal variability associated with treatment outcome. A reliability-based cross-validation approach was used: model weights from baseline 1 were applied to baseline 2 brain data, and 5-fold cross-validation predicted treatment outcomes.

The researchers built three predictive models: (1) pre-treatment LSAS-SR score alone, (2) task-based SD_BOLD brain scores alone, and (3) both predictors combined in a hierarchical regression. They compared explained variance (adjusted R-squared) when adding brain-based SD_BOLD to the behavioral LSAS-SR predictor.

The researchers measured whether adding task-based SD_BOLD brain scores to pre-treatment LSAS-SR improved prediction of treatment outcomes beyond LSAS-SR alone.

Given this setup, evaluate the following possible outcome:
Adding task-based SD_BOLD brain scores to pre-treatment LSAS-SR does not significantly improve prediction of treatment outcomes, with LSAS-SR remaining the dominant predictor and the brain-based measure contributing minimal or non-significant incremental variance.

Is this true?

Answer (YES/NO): NO